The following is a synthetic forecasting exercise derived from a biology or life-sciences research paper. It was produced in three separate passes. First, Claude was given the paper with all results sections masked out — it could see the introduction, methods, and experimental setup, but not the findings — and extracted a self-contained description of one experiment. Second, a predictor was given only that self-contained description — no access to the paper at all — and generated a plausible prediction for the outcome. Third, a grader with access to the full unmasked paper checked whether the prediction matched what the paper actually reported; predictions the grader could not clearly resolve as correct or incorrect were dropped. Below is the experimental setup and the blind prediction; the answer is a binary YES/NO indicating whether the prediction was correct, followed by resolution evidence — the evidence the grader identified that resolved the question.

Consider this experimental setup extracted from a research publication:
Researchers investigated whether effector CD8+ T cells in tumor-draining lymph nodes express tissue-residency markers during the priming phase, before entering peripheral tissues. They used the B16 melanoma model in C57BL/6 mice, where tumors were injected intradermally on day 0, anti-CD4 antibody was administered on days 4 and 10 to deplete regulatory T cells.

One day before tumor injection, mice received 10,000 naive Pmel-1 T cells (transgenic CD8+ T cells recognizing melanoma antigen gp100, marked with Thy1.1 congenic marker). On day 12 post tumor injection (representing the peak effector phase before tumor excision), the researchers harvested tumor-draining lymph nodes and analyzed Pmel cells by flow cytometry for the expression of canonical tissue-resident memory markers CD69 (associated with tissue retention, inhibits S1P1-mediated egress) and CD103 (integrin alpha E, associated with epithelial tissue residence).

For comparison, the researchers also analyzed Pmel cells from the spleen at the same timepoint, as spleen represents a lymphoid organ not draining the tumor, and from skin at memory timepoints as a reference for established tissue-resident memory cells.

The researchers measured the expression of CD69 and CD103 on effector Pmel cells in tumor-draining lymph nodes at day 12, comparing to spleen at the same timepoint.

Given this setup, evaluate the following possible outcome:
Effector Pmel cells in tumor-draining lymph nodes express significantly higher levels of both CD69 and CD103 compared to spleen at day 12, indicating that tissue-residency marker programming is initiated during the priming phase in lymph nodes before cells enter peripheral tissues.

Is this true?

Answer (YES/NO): YES